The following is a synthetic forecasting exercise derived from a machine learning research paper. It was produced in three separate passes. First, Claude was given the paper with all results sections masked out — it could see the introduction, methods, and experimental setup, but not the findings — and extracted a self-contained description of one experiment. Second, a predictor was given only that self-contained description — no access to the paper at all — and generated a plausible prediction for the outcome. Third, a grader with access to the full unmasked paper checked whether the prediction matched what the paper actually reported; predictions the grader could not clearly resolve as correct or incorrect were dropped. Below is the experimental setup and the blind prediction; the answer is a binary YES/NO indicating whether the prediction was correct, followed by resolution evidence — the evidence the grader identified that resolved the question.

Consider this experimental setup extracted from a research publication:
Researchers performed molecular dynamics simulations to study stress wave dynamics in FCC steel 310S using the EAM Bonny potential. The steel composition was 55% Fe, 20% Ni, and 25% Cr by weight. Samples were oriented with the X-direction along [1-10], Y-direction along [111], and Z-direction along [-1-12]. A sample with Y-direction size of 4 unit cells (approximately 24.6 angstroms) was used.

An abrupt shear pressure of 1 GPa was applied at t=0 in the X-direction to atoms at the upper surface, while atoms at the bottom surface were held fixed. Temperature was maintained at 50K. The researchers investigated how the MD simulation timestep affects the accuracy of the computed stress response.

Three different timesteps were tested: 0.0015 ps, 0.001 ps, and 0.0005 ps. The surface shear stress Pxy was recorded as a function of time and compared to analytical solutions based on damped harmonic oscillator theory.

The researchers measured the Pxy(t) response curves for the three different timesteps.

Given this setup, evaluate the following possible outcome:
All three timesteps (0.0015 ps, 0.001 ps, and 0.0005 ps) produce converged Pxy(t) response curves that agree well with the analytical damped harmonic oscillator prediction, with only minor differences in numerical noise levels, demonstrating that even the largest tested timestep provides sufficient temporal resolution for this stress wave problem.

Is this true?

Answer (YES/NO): NO